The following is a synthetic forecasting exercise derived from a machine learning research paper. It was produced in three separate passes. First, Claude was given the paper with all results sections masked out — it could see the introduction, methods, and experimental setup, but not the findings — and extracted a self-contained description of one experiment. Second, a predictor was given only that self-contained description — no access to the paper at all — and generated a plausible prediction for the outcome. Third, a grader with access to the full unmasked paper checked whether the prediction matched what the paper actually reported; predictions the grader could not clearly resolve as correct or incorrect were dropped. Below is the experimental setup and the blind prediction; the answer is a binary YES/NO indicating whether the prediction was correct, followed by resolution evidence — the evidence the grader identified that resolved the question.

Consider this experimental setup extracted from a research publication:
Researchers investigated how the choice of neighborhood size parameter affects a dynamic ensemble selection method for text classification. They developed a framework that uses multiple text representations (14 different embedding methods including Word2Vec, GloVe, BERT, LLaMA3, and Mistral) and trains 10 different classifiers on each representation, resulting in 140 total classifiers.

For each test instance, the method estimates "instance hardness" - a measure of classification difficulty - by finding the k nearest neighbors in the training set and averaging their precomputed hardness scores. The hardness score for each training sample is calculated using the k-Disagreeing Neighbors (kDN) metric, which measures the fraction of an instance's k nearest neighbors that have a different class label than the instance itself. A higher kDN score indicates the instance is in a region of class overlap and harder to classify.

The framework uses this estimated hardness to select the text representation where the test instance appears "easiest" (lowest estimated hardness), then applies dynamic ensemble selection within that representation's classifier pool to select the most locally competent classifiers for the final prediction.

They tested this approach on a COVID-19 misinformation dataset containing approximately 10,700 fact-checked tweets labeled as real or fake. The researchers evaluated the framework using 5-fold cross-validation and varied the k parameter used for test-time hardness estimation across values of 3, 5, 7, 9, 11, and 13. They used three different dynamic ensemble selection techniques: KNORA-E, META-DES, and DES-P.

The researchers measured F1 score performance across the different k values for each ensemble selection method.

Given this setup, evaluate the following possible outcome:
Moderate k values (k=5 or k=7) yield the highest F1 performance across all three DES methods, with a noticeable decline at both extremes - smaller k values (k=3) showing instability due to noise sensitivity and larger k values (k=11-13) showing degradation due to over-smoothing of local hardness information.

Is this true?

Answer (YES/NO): NO